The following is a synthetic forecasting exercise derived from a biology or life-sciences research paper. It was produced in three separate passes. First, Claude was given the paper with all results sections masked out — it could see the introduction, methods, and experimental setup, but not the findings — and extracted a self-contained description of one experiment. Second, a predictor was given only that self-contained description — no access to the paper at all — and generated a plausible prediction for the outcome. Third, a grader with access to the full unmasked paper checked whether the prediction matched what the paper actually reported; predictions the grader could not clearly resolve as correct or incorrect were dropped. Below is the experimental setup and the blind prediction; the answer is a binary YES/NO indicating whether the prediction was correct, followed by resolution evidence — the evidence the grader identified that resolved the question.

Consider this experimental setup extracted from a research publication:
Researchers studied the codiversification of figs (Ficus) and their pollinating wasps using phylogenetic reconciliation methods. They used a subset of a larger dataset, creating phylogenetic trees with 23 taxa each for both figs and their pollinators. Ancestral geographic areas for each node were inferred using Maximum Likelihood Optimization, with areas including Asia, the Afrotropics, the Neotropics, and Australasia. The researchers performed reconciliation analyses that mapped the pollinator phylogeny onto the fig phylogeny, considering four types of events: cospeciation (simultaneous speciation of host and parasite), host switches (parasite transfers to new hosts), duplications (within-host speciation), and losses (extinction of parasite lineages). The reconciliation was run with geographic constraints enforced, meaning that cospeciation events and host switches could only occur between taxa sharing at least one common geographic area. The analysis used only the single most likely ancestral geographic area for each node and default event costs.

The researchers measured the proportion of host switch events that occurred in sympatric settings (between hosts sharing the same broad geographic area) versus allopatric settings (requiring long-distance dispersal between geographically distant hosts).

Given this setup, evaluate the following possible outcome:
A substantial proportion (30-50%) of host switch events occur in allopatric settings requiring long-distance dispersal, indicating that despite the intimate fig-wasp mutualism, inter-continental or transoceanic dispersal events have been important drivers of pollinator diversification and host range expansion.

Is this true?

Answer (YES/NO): YES